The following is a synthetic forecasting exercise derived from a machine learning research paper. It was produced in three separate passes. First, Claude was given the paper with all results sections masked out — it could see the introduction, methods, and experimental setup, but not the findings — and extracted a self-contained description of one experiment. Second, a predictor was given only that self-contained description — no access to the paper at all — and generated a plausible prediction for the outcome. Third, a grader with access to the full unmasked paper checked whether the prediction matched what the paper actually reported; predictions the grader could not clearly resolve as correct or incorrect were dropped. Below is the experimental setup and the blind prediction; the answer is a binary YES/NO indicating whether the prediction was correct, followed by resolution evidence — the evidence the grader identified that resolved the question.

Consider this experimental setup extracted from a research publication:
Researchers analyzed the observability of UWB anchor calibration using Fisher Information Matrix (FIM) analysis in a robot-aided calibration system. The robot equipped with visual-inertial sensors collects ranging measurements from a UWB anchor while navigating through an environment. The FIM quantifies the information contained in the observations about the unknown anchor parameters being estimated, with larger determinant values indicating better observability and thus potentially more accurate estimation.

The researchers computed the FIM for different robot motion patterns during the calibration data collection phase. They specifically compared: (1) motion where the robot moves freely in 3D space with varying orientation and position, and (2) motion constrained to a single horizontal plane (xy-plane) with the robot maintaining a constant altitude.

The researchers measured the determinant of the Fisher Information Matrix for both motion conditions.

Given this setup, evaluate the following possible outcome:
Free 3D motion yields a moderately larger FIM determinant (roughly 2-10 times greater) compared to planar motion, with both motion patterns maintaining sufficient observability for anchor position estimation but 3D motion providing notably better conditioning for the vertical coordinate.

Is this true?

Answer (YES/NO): NO